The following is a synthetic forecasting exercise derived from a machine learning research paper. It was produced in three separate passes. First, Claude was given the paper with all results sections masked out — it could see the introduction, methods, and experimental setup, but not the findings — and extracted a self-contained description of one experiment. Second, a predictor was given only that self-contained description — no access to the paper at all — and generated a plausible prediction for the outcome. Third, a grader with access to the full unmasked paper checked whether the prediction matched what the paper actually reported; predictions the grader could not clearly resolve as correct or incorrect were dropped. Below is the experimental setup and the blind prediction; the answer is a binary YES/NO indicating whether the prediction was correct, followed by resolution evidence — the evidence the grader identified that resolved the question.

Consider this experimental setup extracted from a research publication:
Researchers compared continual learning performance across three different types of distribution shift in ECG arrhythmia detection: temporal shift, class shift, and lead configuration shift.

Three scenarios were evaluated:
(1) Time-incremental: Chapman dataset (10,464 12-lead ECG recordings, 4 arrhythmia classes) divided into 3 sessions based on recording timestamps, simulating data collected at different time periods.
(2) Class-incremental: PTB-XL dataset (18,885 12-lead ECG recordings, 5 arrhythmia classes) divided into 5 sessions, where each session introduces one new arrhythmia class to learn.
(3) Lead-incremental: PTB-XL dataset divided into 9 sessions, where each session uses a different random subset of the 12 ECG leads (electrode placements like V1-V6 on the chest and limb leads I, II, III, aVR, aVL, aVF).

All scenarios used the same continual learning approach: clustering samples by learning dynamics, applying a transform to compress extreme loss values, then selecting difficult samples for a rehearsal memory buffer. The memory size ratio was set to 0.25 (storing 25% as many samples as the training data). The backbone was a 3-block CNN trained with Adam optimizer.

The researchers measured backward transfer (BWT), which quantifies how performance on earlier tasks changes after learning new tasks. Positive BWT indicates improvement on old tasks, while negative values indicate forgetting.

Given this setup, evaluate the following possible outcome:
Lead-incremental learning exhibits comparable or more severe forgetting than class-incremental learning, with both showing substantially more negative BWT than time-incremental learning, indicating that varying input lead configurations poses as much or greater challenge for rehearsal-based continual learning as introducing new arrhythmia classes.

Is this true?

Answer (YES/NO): NO